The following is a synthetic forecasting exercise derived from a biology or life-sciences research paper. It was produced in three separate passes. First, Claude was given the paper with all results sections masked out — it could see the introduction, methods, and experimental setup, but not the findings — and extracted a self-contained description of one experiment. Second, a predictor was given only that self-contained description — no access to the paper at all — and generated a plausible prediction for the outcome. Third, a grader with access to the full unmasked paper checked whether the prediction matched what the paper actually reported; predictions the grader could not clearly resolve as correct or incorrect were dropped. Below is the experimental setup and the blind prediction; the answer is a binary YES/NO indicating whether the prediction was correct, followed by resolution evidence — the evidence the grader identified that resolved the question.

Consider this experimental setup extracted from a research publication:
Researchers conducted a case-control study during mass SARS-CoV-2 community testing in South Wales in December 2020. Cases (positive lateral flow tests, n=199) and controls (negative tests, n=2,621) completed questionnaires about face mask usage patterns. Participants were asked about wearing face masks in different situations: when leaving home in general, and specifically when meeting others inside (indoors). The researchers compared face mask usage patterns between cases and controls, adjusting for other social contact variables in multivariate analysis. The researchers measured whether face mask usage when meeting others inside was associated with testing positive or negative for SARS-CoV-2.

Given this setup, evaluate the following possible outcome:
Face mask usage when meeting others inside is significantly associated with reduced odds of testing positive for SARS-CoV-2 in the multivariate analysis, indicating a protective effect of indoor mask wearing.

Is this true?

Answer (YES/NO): NO